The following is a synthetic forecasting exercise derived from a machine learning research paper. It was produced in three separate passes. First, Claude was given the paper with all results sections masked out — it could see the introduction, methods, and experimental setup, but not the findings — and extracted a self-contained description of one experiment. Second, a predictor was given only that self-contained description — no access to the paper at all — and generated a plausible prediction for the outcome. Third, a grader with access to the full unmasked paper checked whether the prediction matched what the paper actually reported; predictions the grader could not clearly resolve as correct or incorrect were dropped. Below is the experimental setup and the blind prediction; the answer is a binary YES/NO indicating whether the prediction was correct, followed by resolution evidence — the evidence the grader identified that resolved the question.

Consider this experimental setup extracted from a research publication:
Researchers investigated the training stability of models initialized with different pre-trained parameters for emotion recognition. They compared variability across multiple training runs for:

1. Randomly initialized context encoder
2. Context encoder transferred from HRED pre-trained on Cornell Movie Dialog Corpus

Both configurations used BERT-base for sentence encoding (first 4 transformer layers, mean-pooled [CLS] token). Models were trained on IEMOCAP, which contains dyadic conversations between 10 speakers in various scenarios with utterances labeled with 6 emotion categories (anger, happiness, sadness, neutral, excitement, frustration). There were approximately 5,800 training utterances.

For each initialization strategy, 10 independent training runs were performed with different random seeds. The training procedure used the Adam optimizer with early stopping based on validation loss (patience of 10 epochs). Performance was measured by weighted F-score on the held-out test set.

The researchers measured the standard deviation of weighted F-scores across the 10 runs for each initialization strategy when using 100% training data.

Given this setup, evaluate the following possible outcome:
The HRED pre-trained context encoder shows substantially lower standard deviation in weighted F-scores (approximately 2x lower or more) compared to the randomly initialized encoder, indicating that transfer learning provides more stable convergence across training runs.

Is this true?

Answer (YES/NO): NO